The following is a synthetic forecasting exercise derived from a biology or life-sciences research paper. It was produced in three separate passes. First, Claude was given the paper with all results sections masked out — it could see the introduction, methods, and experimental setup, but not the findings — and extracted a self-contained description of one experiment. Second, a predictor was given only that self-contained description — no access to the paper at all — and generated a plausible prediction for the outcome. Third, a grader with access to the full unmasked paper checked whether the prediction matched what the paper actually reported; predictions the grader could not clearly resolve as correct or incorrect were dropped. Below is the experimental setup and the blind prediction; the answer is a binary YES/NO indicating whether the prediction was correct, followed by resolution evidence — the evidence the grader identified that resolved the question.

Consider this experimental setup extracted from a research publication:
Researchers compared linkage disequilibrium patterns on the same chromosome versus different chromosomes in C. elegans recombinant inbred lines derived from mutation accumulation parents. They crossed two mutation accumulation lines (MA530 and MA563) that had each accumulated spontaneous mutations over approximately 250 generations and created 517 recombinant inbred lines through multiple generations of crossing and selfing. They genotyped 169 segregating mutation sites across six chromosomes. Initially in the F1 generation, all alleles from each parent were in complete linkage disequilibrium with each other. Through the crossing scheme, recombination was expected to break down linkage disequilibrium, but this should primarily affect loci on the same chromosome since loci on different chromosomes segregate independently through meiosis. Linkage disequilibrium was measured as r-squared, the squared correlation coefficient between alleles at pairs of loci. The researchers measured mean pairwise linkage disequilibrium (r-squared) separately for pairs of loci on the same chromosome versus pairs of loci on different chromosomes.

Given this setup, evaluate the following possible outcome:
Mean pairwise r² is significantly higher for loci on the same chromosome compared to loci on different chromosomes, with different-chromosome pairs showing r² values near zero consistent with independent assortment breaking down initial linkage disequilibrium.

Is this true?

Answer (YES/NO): YES